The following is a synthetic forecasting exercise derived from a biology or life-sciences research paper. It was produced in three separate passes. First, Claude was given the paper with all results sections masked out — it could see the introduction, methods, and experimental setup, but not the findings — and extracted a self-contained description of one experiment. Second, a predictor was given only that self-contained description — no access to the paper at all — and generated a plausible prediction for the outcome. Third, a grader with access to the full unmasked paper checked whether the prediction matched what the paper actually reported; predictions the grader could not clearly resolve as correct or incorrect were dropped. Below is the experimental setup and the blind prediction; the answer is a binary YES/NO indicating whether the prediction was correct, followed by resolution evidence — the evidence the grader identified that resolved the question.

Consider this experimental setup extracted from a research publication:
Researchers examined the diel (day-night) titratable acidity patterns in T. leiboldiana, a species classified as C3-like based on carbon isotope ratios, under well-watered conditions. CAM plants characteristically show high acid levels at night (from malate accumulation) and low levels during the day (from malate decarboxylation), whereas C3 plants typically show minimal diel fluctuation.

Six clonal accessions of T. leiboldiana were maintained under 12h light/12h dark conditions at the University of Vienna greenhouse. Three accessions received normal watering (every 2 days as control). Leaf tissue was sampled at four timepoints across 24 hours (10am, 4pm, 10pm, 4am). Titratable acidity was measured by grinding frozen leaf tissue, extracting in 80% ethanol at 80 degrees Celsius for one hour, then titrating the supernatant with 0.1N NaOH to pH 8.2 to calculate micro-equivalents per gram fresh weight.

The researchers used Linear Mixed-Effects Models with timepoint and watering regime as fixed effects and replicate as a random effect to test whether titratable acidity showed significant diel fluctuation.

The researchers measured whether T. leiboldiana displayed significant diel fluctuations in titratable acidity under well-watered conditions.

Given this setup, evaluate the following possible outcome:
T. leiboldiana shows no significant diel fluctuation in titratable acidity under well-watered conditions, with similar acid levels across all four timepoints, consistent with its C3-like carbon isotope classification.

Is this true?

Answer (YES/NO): YES